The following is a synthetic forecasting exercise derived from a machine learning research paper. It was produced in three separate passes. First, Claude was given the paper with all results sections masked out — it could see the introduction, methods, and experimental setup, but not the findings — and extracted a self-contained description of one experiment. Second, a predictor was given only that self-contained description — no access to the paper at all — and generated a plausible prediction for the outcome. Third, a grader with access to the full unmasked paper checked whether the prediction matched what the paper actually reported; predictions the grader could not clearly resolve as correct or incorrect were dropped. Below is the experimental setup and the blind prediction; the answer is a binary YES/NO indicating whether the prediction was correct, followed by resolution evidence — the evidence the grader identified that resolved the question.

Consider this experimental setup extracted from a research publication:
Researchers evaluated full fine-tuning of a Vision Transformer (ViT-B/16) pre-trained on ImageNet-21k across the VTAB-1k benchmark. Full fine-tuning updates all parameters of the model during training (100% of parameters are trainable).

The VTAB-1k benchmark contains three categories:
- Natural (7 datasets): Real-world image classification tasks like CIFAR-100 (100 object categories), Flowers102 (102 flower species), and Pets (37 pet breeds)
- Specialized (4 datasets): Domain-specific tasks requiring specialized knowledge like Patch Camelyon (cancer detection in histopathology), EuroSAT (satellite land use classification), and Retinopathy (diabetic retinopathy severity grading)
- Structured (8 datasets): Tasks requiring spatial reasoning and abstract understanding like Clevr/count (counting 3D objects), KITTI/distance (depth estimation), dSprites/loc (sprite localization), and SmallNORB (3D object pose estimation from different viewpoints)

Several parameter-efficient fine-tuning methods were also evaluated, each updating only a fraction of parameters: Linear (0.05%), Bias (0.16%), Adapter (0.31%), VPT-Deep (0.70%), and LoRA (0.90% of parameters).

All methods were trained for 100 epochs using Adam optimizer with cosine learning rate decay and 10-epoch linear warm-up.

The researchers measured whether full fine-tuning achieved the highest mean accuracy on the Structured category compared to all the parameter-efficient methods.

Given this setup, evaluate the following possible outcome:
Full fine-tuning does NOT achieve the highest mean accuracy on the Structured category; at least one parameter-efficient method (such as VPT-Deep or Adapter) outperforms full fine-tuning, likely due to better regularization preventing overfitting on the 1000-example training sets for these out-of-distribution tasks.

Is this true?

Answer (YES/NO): YES